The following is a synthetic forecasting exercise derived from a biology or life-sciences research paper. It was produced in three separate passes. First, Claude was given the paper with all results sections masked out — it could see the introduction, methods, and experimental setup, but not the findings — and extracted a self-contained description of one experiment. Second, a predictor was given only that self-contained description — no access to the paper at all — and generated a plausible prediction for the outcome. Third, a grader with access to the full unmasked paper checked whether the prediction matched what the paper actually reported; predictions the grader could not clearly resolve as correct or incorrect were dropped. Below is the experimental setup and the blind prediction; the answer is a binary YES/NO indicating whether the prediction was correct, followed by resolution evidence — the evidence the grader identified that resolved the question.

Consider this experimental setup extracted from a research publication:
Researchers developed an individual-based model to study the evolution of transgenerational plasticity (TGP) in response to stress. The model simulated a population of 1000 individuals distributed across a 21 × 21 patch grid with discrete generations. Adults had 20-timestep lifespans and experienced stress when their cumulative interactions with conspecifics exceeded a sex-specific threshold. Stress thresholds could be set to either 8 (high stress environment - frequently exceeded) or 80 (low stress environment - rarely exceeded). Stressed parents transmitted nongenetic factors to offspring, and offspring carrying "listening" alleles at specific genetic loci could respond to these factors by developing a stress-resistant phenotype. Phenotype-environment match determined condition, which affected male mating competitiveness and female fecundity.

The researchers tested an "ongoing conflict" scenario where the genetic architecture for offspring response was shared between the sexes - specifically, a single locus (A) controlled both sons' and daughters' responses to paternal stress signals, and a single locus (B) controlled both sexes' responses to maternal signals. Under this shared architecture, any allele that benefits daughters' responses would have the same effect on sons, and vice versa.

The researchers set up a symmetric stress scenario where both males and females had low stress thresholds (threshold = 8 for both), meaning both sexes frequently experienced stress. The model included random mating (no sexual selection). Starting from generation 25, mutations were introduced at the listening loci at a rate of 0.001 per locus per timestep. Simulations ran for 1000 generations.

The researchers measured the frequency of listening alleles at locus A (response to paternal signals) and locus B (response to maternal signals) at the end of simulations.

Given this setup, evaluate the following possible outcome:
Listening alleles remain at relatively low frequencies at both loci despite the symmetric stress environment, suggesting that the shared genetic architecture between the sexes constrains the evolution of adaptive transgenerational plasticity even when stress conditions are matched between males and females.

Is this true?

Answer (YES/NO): NO